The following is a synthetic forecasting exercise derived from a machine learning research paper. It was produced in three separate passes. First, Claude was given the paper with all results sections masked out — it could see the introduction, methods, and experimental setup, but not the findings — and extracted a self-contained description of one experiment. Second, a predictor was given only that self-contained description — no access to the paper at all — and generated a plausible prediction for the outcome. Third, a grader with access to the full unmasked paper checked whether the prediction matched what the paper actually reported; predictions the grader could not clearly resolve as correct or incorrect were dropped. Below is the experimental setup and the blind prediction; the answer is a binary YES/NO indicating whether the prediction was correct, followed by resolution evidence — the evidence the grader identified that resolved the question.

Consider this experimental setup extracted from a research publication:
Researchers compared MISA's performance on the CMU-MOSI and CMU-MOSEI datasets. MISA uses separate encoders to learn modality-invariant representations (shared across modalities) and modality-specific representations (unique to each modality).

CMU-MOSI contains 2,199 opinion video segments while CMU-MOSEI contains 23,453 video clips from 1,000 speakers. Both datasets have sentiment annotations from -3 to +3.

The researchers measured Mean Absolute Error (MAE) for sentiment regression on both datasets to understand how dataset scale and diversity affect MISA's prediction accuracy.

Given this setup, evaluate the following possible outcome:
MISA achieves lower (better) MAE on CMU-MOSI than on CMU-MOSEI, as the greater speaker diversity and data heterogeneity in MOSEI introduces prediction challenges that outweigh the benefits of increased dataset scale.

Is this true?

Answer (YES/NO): NO